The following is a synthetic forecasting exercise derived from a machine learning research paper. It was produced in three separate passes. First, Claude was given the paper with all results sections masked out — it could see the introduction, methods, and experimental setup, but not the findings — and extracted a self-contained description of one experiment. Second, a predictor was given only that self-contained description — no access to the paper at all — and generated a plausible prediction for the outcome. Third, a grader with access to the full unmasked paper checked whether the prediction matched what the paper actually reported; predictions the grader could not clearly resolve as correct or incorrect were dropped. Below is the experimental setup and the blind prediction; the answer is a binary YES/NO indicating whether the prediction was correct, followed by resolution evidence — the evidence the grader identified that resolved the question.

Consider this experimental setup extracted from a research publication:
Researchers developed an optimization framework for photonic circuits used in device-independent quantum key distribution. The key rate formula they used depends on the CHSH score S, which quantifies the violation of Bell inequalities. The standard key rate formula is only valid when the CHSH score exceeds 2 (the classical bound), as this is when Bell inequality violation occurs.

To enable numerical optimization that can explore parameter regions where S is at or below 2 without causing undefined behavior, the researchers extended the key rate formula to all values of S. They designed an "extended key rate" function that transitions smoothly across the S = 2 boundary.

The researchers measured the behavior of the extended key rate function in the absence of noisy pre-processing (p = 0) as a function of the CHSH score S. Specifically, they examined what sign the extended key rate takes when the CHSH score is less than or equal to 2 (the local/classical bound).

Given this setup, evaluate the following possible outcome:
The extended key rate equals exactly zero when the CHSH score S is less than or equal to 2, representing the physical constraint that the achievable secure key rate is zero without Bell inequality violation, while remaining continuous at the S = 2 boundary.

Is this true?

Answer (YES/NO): NO